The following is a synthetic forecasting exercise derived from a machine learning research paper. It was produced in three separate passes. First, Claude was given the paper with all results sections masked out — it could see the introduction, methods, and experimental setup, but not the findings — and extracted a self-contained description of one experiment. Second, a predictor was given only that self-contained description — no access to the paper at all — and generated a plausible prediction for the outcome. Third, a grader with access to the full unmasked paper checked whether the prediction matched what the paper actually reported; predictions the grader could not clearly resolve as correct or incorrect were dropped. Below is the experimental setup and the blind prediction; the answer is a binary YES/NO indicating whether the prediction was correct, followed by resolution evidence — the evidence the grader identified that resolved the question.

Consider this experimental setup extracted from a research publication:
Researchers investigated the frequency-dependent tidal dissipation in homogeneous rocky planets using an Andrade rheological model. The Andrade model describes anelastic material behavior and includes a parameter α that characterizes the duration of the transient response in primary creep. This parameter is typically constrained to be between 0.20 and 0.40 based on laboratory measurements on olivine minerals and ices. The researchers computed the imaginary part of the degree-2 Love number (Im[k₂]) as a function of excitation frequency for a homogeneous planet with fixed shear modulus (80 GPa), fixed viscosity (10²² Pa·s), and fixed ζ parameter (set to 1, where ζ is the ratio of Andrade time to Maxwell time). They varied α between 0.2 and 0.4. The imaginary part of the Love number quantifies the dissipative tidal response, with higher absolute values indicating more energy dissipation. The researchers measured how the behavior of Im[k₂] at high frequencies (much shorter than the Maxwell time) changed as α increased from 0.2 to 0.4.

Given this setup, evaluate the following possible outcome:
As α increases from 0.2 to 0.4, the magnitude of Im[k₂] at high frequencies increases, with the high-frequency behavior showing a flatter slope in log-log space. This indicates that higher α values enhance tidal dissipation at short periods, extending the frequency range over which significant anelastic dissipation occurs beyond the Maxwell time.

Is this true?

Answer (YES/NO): NO